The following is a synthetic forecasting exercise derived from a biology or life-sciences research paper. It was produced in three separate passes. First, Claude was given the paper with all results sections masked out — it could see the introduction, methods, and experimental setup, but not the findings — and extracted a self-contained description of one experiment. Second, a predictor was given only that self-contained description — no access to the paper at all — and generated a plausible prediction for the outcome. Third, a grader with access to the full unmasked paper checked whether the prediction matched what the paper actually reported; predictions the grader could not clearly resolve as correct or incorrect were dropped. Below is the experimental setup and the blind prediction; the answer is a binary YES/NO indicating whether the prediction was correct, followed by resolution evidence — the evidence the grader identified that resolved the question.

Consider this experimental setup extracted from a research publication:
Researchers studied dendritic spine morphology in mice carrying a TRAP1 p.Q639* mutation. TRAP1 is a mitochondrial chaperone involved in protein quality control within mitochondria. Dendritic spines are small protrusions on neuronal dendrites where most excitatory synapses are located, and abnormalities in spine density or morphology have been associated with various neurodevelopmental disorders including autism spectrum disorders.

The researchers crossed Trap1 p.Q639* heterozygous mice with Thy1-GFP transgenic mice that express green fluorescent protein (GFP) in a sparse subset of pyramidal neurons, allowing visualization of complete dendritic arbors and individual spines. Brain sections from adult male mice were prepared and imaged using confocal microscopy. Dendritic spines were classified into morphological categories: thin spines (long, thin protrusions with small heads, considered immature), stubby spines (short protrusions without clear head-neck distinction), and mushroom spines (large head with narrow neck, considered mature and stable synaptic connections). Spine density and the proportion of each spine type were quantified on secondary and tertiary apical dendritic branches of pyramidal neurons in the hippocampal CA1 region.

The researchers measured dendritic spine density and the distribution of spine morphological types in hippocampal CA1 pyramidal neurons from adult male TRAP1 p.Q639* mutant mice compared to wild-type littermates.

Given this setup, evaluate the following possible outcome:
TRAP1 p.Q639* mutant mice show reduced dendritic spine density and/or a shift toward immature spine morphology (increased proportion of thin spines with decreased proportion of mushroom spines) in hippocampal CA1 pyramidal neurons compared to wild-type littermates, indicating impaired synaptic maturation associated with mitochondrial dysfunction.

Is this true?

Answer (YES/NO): NO